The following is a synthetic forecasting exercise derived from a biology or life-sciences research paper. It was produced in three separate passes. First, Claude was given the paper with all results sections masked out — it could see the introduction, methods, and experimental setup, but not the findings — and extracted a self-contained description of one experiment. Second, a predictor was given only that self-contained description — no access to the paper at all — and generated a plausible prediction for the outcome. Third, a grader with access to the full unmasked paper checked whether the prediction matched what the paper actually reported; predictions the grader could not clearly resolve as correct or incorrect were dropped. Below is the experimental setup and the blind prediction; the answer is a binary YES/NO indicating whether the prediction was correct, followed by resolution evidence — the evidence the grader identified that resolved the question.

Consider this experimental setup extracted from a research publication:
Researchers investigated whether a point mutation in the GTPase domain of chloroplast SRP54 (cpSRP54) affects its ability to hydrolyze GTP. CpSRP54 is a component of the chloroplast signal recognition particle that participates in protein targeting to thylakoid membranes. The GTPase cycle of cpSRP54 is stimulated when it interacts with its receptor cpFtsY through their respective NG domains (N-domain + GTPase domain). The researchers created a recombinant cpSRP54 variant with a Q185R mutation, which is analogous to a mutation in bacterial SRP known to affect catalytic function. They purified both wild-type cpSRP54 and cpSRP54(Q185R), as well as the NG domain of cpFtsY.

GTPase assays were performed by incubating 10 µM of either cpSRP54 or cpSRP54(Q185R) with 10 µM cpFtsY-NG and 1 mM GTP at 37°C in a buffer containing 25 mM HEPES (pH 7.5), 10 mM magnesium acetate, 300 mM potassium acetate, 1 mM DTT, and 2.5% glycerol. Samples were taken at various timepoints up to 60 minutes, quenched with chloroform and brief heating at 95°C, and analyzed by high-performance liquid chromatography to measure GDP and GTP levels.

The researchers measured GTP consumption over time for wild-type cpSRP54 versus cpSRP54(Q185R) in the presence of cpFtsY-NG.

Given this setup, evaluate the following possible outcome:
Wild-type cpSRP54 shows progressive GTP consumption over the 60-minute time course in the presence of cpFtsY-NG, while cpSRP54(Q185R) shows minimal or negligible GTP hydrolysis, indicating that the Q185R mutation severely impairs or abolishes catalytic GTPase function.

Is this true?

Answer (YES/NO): NO